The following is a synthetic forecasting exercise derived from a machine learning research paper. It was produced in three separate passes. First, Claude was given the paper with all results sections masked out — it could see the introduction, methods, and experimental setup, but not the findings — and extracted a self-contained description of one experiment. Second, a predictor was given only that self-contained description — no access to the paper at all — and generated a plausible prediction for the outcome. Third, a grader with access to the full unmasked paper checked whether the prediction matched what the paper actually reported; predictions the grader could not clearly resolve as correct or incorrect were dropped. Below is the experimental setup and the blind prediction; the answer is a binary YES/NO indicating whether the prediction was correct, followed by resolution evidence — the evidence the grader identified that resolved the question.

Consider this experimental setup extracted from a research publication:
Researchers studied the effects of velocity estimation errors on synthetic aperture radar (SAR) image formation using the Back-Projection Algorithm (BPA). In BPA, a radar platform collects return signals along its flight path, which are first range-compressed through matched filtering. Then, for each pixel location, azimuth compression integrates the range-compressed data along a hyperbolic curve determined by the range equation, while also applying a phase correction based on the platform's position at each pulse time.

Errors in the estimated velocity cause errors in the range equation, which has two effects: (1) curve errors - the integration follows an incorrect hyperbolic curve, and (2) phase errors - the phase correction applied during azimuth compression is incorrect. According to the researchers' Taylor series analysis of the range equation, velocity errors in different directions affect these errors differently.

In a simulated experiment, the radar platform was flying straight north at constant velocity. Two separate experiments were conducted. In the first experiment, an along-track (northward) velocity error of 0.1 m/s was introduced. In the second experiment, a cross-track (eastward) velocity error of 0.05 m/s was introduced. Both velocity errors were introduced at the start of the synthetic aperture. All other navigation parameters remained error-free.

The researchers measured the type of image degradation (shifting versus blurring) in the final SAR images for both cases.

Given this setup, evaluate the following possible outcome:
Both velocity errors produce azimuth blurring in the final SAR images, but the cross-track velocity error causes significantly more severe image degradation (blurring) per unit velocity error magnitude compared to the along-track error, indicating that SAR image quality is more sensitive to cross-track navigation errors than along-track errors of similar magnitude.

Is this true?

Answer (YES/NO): NO